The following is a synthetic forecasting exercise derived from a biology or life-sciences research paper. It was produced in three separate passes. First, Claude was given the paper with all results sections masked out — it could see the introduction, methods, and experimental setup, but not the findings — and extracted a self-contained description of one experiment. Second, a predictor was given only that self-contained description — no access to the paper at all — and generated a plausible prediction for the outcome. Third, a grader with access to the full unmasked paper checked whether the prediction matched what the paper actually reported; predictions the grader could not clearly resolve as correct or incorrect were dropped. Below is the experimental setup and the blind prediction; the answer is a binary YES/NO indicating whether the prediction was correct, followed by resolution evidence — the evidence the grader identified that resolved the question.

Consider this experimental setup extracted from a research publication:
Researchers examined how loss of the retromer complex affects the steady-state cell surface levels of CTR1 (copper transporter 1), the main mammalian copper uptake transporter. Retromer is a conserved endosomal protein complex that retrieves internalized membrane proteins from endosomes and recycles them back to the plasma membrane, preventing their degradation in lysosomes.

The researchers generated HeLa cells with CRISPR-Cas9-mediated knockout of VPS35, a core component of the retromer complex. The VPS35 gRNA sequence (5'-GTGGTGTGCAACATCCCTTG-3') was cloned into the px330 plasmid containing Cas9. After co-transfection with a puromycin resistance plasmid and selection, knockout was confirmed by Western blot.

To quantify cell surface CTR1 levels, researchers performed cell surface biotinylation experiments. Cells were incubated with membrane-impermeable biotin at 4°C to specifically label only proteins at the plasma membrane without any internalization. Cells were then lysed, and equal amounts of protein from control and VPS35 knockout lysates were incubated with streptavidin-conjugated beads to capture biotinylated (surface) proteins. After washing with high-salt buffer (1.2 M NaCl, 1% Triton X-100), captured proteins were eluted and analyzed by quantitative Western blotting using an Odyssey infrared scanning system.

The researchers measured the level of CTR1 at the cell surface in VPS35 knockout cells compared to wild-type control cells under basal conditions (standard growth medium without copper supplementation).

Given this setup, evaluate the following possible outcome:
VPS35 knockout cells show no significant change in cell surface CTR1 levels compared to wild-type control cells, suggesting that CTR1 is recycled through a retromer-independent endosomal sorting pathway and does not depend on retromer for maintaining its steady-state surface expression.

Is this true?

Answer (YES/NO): NO